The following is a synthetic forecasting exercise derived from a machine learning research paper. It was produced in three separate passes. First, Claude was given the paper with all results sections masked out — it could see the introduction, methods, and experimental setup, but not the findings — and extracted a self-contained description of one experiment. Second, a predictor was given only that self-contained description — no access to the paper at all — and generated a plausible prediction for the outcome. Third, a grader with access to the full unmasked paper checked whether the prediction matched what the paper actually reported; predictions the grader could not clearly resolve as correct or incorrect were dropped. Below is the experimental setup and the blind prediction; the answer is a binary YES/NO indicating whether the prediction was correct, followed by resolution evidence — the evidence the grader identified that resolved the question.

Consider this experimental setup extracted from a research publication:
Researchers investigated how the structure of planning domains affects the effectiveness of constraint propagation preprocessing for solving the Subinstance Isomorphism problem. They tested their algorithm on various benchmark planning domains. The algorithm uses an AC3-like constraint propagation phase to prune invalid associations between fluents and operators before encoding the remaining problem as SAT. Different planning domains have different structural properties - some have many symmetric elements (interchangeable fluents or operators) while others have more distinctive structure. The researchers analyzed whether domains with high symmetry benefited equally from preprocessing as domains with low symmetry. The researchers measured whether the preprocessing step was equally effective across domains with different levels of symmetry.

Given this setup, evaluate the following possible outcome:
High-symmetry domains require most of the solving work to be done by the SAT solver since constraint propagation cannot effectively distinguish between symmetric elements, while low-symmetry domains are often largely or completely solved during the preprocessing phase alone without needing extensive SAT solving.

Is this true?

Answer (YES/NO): YES